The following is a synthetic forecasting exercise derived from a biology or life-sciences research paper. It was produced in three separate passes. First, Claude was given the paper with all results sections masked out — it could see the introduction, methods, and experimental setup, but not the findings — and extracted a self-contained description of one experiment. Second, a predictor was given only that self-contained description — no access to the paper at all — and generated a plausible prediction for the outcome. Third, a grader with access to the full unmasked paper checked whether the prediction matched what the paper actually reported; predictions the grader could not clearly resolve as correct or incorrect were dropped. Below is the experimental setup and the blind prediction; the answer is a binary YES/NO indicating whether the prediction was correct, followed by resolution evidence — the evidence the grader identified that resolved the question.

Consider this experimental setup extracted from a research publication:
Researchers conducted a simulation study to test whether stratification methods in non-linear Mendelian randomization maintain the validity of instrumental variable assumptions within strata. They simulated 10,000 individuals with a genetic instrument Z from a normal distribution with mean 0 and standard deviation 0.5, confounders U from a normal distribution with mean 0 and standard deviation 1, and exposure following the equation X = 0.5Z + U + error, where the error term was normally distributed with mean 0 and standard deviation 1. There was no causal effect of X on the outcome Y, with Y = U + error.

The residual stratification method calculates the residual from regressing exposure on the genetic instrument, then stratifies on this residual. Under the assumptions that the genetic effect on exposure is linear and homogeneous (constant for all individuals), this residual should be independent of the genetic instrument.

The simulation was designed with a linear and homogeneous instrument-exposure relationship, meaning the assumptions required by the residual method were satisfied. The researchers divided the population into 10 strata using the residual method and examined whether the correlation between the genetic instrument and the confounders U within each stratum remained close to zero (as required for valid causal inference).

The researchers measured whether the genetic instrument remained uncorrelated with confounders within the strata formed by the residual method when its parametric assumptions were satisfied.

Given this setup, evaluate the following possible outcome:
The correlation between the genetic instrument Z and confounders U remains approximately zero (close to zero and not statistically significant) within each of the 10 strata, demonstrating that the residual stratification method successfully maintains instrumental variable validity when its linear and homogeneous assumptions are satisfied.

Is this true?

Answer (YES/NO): YES